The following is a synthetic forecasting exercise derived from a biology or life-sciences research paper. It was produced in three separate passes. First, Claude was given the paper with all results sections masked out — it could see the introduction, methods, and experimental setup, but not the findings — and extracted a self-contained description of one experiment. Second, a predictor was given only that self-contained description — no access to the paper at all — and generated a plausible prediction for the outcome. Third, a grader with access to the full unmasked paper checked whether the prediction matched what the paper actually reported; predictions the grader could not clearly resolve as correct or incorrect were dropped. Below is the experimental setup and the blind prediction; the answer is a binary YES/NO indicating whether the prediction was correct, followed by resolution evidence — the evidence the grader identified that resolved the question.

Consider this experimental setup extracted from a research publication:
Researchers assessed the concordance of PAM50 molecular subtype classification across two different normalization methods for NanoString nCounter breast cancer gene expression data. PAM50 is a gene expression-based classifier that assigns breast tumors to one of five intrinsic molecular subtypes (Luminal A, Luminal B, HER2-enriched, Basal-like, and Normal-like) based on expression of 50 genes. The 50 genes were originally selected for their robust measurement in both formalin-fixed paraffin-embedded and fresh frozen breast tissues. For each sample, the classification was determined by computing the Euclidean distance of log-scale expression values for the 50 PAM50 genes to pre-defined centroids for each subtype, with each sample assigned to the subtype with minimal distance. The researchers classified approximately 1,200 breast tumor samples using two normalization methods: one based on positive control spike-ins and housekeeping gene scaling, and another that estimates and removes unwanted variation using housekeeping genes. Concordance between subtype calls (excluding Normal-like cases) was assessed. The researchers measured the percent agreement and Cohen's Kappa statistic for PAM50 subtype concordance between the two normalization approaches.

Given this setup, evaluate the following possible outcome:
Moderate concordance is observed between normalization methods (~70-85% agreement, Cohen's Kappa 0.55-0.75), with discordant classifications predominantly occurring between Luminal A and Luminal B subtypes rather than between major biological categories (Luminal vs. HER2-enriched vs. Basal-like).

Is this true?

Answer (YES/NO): NO